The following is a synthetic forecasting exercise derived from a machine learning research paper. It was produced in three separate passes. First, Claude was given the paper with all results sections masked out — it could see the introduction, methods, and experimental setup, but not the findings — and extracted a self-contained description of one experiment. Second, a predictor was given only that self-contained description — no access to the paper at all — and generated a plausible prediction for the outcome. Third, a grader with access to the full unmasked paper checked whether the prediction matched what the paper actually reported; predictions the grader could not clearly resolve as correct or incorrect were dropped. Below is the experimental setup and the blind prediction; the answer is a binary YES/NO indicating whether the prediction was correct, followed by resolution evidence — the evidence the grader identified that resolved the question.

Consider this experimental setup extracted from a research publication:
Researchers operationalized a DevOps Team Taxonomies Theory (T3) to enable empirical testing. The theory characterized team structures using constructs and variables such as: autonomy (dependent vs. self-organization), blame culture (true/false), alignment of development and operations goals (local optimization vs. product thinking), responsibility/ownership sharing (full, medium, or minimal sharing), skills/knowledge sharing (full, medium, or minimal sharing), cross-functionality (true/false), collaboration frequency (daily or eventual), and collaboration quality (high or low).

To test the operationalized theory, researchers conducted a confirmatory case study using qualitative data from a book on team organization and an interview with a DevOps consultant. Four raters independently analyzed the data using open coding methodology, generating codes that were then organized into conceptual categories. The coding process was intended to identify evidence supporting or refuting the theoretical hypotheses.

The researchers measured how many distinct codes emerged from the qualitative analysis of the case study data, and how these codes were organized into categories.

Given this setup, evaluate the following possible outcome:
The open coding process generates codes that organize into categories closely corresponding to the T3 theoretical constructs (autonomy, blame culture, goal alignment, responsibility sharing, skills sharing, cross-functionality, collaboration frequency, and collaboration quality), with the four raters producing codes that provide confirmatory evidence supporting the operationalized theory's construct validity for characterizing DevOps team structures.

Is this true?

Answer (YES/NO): NO